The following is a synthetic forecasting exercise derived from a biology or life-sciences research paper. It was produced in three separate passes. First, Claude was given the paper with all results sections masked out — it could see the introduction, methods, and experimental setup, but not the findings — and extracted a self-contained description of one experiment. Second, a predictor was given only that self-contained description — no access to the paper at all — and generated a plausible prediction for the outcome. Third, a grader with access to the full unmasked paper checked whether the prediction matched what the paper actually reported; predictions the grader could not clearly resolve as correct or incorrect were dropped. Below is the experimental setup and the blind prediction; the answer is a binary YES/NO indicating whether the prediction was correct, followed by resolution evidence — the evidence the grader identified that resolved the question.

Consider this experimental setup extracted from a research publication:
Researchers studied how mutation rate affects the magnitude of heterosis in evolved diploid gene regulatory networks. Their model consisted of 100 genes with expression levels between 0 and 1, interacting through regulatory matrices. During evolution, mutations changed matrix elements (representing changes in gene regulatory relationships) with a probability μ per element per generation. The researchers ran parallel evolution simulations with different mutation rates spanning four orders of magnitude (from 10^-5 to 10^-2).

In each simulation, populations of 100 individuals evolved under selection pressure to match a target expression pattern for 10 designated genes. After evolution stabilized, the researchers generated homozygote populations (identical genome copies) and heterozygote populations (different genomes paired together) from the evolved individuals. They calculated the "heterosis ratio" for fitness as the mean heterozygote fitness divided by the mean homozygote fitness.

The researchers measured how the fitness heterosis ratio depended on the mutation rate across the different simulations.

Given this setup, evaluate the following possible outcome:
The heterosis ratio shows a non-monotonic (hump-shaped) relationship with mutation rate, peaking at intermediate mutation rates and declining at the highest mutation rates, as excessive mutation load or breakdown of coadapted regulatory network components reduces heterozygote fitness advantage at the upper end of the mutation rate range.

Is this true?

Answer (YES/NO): NO